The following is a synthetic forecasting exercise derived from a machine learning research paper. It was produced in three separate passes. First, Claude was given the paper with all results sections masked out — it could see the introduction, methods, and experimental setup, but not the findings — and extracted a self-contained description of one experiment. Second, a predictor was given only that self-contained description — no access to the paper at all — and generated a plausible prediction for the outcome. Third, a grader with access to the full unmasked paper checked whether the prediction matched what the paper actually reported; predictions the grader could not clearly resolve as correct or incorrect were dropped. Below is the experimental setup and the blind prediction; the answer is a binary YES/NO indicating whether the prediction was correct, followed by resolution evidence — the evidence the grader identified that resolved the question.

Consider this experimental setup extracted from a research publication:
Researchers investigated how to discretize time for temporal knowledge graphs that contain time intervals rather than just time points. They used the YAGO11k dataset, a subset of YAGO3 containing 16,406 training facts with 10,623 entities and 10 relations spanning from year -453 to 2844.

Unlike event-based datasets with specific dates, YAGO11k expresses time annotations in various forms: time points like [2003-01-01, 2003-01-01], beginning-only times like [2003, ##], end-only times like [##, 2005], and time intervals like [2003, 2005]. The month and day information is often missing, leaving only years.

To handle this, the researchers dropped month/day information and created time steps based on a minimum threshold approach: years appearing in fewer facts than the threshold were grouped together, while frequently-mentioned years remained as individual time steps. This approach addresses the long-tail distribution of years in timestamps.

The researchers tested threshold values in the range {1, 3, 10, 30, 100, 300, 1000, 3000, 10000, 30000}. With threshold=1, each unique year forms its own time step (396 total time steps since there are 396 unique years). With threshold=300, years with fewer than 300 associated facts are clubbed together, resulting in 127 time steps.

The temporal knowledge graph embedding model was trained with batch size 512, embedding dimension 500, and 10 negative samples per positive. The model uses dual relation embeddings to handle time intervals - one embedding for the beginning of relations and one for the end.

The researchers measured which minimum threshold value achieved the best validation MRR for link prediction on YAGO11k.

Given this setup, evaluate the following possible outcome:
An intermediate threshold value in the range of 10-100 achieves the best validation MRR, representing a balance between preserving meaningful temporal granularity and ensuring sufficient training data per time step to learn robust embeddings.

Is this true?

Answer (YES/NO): YES